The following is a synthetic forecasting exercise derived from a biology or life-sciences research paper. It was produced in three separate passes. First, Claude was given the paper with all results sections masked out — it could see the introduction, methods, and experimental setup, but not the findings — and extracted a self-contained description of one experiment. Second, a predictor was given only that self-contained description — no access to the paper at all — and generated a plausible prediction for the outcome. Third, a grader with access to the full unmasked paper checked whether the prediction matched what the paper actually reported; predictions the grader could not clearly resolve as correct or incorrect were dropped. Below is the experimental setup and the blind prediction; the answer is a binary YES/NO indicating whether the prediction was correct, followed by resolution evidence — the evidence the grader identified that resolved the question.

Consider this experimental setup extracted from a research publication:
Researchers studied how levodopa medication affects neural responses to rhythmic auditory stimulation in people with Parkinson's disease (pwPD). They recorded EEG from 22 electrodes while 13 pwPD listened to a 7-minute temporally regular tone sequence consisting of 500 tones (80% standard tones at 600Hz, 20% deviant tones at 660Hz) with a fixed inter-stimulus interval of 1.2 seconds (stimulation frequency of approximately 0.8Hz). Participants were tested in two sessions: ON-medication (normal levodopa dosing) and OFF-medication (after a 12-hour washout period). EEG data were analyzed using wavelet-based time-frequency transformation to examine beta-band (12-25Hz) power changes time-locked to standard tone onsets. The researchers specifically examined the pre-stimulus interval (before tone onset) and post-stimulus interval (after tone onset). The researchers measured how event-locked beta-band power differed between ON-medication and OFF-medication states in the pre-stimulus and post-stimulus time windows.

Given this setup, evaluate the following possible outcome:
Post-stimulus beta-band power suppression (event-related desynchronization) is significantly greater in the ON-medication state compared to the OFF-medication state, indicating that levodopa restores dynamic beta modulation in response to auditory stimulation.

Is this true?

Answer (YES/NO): YES